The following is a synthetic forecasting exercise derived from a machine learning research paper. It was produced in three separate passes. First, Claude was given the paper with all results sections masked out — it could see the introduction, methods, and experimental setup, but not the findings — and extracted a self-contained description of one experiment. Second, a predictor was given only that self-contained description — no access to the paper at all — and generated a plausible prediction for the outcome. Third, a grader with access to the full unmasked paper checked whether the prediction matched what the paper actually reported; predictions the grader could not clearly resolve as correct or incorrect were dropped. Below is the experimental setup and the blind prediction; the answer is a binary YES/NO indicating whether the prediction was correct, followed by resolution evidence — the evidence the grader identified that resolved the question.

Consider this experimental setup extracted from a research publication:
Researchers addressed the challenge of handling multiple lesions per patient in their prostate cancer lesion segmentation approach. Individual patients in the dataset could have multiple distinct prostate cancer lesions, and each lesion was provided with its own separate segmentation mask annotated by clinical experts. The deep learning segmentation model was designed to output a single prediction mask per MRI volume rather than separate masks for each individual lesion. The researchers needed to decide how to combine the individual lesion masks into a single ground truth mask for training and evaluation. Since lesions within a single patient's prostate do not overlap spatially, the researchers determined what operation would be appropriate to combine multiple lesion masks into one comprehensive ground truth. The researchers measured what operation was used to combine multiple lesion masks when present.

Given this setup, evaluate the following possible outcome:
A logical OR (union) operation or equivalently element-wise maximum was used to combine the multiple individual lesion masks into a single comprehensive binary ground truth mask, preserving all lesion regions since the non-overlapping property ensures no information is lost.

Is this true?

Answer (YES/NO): NO